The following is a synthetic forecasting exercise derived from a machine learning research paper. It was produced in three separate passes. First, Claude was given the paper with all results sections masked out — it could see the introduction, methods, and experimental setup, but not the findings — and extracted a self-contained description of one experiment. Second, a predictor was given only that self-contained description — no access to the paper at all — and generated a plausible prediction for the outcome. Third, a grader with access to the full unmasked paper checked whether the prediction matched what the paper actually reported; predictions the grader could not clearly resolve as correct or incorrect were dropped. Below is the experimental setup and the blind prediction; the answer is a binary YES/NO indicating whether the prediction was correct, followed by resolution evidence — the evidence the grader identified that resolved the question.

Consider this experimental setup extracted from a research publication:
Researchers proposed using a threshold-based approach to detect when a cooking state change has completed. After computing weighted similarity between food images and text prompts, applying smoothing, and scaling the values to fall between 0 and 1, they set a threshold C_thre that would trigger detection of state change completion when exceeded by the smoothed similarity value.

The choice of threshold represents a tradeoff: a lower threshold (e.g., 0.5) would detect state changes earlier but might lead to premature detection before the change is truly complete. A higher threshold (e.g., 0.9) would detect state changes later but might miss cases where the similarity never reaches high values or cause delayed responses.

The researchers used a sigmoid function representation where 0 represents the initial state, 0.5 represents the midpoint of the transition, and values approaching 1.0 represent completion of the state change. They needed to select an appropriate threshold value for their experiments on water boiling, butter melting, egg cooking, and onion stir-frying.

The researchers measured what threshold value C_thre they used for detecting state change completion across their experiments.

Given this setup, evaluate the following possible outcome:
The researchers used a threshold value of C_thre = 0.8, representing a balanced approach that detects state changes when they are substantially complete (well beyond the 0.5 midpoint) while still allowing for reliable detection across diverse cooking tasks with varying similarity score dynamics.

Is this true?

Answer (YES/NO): YES